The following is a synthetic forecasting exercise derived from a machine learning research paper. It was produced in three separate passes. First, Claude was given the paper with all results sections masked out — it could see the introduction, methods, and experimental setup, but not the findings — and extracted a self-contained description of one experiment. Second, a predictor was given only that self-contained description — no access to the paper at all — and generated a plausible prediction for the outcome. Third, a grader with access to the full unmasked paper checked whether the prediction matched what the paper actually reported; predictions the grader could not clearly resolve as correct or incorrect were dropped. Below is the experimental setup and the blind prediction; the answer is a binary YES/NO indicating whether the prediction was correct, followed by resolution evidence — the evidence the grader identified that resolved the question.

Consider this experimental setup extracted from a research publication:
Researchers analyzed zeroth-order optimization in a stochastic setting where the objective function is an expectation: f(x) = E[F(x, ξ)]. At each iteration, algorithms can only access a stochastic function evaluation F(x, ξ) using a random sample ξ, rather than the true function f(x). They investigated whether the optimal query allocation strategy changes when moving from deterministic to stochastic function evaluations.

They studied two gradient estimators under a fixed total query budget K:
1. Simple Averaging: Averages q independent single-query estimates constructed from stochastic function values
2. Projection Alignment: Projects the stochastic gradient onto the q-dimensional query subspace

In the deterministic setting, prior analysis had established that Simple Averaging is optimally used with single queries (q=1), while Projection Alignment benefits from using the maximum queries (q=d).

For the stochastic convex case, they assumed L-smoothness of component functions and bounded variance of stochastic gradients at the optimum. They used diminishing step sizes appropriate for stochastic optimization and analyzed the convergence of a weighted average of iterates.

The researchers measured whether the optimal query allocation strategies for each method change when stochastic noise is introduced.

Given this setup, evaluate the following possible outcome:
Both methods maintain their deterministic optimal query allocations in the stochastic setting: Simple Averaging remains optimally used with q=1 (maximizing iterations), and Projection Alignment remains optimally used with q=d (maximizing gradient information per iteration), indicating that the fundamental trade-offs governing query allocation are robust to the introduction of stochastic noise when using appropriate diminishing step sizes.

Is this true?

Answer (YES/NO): YES